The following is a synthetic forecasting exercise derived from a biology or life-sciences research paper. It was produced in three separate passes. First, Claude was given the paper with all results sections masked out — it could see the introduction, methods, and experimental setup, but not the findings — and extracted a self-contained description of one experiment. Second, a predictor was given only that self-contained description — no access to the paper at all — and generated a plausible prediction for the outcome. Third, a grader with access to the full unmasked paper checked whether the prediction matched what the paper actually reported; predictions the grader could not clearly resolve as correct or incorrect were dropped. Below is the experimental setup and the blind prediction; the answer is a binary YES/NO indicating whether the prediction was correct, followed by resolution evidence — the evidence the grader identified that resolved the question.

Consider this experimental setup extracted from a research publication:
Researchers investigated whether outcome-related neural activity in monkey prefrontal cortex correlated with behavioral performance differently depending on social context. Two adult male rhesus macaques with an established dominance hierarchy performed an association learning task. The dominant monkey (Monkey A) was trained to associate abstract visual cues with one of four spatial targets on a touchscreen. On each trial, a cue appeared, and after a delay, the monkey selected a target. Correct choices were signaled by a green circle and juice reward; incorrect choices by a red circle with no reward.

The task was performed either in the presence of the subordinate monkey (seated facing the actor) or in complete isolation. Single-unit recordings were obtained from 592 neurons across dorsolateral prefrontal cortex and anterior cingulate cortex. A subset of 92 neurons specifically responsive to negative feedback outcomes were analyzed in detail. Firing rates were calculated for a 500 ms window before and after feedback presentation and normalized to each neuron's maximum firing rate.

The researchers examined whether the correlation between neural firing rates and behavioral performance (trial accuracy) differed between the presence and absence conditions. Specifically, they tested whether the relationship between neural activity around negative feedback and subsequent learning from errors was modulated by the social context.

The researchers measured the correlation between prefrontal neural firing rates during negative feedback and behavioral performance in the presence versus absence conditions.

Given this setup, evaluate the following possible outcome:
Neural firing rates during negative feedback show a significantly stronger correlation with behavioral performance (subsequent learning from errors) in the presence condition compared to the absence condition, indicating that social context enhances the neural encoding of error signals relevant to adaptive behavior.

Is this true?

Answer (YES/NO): NO